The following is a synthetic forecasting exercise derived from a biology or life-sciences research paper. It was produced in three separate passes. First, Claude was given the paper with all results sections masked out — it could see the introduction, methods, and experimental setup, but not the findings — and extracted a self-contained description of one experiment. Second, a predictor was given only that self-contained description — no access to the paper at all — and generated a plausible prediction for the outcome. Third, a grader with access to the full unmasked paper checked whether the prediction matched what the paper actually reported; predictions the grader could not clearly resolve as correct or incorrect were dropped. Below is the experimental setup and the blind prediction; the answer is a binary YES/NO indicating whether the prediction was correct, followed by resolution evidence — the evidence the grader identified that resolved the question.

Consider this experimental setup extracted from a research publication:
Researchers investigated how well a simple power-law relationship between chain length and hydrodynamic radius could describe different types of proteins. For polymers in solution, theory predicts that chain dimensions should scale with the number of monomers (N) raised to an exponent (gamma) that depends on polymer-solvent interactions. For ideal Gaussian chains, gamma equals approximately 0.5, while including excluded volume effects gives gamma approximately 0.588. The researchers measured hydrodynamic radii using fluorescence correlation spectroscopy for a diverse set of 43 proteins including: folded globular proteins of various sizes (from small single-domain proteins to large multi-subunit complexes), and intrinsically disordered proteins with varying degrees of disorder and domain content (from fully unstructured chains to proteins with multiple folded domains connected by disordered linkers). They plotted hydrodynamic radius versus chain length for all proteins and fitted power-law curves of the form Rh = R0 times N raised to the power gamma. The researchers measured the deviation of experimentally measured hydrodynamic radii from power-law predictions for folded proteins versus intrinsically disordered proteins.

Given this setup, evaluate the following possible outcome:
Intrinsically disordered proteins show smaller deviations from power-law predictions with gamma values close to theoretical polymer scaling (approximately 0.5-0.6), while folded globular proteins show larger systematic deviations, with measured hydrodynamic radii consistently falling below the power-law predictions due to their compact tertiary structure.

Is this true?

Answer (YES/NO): NO